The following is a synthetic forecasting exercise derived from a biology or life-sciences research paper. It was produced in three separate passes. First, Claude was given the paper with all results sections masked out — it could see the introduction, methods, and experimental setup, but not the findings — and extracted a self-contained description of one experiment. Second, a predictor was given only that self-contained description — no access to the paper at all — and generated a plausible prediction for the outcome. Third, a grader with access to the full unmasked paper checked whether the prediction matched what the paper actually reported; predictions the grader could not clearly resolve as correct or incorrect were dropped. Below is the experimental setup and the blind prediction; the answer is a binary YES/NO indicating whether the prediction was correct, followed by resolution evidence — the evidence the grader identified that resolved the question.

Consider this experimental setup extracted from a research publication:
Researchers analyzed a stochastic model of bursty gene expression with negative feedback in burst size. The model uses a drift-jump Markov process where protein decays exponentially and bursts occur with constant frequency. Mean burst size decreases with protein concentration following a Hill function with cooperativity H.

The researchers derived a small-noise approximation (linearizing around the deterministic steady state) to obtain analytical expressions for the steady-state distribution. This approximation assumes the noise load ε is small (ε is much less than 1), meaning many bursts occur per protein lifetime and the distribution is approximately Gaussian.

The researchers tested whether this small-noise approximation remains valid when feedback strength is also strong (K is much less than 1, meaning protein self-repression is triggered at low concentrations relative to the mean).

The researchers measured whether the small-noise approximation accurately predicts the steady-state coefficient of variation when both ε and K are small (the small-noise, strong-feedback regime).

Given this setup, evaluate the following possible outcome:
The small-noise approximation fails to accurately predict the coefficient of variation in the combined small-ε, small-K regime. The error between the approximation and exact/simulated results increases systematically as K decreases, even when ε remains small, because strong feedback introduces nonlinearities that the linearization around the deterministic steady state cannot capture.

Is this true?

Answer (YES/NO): NO